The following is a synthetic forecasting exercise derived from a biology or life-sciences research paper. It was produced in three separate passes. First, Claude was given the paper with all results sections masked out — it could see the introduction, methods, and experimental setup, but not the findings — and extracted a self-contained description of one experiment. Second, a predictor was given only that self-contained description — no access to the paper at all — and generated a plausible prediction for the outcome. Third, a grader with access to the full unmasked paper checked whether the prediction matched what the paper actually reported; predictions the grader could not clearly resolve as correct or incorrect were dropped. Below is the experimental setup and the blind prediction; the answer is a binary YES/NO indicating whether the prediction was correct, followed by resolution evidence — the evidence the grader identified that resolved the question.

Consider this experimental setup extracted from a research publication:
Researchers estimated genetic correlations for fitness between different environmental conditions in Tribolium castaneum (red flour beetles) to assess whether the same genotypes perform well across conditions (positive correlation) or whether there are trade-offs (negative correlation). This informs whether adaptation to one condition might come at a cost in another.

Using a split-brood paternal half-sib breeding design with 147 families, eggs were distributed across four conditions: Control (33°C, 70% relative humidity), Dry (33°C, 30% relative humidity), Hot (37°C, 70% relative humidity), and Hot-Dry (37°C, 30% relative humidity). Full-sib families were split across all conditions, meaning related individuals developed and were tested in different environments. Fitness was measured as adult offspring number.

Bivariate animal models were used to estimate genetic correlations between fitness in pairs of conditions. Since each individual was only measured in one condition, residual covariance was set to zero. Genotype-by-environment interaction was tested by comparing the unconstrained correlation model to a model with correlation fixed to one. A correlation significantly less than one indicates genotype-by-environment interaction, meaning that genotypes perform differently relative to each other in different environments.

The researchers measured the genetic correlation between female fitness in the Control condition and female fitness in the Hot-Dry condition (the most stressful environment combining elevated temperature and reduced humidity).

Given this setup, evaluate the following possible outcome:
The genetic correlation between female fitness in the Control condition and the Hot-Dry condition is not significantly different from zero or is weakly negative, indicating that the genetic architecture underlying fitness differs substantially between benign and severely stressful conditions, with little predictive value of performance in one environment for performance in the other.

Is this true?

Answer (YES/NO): NO